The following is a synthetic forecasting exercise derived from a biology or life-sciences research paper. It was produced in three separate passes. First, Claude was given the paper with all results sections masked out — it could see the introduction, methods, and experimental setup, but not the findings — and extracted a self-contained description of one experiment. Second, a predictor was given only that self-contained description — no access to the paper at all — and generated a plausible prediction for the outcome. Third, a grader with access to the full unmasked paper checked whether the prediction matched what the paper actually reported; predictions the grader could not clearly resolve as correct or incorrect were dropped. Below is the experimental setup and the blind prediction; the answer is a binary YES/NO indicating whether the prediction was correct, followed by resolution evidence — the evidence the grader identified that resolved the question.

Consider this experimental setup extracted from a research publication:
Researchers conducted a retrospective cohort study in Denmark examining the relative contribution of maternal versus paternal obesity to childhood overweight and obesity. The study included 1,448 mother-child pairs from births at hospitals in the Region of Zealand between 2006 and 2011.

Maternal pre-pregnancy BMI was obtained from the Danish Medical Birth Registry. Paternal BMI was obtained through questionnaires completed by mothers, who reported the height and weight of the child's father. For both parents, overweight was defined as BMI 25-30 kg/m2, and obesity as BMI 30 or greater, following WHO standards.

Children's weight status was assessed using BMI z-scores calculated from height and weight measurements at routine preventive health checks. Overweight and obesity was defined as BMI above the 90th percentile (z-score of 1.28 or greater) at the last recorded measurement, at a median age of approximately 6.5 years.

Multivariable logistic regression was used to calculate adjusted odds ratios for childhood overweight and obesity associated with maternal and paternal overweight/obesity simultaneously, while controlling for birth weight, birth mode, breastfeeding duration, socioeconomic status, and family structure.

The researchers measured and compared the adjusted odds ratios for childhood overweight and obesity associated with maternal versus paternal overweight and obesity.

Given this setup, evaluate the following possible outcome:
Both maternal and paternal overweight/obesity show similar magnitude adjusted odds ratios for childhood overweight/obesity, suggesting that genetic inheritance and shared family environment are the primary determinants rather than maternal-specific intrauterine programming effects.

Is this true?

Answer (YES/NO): NO